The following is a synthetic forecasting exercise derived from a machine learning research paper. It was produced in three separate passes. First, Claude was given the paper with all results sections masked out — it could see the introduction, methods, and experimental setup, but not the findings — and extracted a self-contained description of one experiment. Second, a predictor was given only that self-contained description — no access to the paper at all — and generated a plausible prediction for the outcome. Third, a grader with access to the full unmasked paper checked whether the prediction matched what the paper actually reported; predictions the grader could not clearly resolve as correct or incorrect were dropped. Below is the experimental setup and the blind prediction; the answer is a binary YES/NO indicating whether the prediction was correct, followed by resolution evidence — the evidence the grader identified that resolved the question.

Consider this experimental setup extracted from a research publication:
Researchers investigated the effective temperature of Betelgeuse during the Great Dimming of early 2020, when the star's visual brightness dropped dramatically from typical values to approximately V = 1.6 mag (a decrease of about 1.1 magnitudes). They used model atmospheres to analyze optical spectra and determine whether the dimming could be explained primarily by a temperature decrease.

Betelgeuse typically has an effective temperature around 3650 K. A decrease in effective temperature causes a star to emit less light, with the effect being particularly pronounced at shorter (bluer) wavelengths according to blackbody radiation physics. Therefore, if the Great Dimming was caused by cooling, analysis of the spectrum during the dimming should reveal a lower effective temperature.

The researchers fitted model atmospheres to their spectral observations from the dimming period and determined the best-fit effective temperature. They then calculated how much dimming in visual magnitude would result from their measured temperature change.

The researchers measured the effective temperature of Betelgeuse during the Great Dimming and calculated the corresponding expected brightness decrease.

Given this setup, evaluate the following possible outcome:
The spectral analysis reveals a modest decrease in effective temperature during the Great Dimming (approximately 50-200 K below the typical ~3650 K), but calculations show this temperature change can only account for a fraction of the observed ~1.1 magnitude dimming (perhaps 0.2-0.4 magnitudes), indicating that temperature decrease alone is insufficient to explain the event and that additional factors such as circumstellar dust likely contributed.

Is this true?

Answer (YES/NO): NO